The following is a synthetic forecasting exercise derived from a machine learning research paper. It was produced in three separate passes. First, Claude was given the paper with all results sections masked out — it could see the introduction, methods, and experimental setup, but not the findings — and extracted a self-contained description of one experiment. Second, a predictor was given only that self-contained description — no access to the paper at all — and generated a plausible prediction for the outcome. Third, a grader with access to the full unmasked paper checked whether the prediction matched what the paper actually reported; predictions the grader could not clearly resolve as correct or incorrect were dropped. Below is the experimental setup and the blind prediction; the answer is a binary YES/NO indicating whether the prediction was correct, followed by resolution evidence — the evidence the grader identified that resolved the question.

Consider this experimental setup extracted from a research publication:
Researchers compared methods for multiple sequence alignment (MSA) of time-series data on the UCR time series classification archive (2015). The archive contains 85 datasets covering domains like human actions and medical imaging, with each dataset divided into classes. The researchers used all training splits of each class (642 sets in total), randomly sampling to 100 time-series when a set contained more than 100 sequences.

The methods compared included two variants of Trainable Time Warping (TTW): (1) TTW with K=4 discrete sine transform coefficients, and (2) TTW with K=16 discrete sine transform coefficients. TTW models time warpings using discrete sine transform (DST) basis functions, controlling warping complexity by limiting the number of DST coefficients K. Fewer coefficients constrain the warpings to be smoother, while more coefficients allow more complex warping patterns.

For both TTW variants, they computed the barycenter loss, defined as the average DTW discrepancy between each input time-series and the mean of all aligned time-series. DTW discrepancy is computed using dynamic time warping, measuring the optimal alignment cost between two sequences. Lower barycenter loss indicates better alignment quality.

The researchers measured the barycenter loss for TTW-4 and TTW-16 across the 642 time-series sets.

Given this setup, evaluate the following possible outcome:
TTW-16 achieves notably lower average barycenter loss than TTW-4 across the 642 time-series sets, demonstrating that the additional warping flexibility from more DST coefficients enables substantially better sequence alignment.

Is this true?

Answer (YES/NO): NO